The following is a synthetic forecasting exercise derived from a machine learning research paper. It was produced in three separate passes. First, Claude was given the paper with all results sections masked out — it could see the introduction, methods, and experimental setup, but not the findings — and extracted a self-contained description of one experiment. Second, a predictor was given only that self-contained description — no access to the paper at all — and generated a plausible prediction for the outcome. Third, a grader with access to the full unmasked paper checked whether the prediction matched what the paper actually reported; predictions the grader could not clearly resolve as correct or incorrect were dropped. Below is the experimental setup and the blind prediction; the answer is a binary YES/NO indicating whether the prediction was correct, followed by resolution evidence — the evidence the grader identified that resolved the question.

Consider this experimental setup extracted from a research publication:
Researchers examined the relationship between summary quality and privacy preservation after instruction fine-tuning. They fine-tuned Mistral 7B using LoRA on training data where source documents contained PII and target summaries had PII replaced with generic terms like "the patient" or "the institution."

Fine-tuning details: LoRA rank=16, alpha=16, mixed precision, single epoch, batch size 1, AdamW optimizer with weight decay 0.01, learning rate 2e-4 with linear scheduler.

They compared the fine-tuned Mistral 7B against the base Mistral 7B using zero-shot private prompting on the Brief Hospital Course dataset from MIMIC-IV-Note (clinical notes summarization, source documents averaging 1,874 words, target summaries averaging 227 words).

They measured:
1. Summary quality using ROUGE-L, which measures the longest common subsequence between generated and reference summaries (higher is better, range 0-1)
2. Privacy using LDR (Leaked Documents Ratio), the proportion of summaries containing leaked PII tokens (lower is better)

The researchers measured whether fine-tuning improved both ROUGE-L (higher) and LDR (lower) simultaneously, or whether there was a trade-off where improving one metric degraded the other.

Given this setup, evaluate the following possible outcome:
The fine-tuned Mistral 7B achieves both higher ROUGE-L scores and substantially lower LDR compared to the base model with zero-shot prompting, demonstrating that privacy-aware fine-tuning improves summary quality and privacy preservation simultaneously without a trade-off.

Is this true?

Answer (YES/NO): YES